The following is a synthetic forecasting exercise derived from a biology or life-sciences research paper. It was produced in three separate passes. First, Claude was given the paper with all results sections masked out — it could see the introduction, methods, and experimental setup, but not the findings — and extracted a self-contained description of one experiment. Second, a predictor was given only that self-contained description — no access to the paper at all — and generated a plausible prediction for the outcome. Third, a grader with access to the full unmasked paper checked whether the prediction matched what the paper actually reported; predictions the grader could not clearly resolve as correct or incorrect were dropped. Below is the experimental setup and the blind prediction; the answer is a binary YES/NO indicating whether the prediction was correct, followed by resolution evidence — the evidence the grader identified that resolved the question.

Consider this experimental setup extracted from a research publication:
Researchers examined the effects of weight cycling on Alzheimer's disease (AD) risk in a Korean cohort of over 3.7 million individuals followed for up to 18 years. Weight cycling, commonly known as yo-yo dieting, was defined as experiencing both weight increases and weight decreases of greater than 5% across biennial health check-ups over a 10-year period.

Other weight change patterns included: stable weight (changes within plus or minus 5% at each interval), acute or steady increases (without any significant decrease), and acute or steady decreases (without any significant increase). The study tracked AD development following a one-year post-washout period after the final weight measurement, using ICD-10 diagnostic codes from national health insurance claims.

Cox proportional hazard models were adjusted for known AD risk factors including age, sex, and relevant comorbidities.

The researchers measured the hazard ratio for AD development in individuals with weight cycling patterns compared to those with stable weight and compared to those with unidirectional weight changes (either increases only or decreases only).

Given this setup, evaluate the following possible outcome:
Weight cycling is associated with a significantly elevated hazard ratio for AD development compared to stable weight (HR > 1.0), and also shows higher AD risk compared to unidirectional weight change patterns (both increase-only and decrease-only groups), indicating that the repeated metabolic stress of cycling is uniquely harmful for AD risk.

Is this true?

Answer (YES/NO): NO